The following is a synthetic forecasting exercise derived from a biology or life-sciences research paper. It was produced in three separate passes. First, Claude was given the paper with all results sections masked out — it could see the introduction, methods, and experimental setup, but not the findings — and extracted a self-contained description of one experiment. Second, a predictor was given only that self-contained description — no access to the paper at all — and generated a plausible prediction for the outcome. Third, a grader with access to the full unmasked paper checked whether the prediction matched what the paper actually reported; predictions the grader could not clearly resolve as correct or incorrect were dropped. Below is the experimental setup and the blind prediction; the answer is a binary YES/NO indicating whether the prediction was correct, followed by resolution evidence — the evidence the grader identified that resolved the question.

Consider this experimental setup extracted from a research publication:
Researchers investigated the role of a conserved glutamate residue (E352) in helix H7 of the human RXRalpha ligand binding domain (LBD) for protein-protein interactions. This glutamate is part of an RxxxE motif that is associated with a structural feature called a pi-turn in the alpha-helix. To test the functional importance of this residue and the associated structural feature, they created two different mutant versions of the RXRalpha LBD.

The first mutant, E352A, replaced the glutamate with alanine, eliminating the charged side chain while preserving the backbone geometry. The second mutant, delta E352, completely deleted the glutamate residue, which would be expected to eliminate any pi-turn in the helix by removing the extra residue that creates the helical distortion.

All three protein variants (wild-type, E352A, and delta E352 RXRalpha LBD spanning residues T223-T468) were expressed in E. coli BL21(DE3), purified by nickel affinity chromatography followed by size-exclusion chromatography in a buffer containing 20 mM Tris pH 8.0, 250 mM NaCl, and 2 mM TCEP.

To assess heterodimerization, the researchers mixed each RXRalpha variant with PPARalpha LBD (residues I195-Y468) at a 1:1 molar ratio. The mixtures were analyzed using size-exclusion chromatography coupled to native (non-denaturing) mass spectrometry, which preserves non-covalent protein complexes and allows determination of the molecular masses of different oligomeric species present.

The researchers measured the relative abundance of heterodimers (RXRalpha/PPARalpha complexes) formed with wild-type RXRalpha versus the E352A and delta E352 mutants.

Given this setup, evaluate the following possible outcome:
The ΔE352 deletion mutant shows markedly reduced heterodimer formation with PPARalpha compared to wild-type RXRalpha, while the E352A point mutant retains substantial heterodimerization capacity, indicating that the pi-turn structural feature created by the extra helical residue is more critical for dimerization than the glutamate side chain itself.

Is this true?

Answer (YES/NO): NO